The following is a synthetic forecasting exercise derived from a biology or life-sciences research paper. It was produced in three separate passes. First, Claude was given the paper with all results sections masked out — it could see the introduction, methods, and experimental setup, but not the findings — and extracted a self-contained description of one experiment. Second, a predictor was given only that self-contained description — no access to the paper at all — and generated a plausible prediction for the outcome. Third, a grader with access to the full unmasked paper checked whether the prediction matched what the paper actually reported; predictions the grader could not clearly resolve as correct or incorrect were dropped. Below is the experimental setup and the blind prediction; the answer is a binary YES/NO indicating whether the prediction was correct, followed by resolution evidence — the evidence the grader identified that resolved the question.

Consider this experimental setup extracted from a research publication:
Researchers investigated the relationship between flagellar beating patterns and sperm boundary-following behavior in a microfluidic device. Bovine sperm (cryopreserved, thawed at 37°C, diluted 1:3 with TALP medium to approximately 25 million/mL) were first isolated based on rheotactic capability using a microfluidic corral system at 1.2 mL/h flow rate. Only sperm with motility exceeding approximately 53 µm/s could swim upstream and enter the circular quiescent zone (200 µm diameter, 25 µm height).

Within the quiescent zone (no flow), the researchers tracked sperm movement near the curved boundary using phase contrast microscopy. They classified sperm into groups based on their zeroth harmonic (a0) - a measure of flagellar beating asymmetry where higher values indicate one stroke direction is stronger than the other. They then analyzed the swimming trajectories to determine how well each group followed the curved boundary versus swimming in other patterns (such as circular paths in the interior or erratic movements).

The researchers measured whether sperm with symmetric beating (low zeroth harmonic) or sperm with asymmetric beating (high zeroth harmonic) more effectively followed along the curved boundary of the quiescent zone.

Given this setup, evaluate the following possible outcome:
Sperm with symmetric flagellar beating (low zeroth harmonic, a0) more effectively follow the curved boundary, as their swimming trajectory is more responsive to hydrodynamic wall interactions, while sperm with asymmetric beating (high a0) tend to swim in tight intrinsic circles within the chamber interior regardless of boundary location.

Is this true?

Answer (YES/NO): YES